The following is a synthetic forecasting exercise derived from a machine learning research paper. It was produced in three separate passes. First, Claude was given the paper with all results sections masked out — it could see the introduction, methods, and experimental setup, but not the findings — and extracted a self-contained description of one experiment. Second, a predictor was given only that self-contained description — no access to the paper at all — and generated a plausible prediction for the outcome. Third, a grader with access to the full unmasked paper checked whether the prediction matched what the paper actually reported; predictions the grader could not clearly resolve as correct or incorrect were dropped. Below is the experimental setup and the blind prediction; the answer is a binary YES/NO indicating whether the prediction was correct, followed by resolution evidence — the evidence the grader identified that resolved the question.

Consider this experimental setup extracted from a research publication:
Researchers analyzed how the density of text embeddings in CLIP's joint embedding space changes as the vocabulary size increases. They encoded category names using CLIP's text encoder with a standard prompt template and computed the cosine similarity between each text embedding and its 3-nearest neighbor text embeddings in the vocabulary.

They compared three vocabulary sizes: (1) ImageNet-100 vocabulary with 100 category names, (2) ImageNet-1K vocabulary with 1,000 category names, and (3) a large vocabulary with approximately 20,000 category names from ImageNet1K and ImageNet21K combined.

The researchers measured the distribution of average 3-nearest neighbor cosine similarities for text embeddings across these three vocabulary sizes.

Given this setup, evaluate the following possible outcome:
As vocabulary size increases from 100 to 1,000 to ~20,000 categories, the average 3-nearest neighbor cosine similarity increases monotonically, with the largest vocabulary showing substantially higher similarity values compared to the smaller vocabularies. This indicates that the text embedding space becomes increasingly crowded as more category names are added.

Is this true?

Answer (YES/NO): YES